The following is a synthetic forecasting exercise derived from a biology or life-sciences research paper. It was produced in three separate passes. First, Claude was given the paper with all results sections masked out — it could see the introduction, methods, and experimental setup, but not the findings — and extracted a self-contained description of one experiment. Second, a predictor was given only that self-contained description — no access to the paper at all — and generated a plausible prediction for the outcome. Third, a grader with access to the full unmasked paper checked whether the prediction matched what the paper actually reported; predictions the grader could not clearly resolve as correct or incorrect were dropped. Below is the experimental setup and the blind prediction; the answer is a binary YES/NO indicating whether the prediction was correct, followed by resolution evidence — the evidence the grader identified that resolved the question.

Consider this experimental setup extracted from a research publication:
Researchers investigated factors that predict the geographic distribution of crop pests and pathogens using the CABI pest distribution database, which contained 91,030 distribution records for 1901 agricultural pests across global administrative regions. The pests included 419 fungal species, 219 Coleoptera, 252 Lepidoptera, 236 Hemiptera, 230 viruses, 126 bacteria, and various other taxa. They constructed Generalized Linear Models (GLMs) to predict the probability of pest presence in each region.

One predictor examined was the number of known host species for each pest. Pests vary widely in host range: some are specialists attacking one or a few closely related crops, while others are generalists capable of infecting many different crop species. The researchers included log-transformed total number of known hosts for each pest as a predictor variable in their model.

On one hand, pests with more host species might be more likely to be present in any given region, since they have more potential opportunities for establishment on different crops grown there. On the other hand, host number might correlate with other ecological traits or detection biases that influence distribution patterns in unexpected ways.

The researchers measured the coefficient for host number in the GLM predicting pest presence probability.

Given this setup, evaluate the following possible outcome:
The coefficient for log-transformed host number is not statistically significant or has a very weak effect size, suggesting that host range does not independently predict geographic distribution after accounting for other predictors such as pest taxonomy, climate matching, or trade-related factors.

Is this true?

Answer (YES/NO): NO